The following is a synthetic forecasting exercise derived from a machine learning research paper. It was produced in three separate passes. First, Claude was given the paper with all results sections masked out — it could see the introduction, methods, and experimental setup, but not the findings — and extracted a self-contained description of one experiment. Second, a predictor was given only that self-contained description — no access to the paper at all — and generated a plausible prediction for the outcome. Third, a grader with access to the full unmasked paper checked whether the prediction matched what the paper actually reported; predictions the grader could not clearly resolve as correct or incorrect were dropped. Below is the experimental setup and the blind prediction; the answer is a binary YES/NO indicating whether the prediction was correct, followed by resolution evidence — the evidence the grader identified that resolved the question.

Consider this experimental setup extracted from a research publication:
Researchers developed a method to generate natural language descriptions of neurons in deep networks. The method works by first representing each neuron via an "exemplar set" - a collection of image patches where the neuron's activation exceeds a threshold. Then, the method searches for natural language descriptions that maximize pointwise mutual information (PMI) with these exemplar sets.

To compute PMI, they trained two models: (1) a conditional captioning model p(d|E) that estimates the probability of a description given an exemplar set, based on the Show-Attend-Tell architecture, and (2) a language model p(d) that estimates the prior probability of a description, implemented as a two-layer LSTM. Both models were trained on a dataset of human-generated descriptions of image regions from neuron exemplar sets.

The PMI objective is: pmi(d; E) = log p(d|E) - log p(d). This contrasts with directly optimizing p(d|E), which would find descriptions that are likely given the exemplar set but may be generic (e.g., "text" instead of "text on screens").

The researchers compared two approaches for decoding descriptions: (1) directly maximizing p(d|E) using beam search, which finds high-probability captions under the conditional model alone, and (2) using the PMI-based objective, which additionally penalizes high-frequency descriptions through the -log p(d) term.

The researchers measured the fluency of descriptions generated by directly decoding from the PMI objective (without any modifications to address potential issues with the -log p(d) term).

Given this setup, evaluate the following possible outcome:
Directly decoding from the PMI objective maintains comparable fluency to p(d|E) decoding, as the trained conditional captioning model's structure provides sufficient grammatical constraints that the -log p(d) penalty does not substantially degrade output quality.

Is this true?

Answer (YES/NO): NO